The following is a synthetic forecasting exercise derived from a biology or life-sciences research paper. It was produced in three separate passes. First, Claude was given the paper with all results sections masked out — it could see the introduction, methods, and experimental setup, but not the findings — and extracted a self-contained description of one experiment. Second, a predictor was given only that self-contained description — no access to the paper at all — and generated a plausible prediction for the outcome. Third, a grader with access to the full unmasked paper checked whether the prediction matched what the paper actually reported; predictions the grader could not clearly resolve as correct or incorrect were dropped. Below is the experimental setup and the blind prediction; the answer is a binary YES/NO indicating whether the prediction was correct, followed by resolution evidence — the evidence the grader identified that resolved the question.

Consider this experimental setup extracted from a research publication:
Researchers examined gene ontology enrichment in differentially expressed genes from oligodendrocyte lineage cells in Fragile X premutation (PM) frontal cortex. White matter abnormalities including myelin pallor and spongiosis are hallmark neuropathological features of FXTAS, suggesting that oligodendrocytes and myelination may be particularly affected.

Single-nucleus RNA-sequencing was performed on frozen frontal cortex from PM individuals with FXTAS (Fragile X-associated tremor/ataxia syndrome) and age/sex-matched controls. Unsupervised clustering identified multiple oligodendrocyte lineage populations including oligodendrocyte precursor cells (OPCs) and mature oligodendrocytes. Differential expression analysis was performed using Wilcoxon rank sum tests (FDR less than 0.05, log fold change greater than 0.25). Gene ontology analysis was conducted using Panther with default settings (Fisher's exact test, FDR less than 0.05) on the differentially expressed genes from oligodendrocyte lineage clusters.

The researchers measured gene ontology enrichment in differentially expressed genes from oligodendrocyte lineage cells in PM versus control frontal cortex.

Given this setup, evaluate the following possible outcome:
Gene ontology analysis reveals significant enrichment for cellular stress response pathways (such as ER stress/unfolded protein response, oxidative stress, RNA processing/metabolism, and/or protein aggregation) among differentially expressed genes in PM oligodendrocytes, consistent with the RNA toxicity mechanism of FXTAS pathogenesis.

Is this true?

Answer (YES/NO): NO